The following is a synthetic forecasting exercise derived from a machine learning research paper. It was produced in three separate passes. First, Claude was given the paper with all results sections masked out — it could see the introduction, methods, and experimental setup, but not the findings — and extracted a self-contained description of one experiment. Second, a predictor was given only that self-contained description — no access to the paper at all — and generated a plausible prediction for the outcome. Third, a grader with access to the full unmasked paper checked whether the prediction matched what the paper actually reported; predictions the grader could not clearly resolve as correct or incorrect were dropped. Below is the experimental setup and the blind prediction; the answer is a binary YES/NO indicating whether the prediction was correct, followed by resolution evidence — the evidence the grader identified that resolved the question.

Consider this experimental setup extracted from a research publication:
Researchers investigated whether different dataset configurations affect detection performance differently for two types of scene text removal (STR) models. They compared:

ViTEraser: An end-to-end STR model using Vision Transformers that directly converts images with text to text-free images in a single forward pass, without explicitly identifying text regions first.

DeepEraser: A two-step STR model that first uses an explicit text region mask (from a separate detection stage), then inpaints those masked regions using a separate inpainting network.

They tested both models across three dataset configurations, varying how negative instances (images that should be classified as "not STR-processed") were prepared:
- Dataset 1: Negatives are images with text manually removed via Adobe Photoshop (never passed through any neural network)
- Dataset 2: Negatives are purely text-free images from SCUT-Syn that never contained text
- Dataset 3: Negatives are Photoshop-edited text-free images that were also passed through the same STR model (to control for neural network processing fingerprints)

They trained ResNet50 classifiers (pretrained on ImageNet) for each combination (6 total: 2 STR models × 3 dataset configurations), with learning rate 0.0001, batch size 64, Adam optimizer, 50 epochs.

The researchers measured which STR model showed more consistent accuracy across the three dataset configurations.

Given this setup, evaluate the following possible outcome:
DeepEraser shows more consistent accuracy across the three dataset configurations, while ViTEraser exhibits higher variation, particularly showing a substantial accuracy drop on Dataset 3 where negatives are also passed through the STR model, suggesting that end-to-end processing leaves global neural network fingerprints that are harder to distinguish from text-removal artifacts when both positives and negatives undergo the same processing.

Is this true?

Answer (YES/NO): NO